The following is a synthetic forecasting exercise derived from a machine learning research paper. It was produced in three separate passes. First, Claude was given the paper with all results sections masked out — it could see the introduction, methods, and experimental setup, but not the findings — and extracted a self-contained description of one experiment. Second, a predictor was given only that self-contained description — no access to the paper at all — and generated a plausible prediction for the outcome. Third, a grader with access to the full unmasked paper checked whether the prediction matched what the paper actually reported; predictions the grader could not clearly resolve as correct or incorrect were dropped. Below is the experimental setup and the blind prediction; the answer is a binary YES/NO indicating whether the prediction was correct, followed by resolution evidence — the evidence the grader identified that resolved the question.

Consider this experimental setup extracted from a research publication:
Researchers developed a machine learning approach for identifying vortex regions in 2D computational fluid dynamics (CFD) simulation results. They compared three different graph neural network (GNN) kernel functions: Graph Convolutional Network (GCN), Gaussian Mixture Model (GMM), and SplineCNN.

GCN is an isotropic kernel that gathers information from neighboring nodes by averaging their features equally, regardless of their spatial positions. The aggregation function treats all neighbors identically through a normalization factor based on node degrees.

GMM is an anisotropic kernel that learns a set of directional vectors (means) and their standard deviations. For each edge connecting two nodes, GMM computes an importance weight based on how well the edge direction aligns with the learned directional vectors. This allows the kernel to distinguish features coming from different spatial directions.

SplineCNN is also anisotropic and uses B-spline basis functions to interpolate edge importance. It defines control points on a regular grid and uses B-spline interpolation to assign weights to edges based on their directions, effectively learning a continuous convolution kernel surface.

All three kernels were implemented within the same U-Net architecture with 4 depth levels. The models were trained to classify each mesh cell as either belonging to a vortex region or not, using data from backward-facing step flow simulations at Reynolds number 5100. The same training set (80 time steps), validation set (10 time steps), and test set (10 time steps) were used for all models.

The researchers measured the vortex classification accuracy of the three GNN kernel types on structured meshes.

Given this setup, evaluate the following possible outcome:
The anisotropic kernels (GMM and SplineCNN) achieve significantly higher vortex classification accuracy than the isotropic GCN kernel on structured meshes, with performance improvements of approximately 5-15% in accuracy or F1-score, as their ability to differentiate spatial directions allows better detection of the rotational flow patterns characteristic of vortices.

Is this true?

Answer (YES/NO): YES